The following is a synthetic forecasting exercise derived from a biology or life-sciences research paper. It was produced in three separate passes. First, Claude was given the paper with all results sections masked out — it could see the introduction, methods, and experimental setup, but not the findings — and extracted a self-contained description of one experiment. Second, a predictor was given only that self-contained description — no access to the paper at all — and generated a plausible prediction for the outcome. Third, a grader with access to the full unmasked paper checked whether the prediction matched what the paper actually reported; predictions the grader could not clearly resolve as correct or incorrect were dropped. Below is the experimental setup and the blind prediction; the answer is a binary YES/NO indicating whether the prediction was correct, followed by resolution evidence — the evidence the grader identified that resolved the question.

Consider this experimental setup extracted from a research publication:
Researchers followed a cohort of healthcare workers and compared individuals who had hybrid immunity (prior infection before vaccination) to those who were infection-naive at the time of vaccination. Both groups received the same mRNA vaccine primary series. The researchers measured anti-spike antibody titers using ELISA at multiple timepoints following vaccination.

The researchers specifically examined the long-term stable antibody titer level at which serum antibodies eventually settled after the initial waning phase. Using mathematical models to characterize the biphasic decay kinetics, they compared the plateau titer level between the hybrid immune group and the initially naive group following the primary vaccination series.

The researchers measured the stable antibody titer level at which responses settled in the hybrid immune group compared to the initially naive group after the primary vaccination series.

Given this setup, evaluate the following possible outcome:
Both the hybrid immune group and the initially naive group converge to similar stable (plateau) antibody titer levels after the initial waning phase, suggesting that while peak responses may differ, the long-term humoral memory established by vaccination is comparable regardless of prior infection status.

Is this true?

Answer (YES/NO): NO